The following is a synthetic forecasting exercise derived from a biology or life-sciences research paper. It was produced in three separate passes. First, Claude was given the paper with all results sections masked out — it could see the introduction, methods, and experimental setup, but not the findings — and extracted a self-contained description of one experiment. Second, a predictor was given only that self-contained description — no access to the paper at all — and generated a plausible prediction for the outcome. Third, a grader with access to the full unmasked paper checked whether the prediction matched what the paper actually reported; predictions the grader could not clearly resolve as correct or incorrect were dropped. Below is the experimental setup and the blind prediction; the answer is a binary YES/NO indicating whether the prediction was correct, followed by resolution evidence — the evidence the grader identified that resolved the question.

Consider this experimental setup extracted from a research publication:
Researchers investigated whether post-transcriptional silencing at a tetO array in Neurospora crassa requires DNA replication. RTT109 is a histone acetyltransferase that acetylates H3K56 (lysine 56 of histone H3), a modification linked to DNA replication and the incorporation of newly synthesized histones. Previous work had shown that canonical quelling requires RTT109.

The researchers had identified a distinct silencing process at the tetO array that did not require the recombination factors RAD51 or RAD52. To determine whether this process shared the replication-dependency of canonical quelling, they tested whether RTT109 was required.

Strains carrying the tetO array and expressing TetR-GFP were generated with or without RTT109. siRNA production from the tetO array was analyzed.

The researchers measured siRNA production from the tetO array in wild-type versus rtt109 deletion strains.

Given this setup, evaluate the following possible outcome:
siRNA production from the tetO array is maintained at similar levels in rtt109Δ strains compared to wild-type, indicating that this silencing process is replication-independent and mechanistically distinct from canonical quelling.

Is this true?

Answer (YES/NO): NO